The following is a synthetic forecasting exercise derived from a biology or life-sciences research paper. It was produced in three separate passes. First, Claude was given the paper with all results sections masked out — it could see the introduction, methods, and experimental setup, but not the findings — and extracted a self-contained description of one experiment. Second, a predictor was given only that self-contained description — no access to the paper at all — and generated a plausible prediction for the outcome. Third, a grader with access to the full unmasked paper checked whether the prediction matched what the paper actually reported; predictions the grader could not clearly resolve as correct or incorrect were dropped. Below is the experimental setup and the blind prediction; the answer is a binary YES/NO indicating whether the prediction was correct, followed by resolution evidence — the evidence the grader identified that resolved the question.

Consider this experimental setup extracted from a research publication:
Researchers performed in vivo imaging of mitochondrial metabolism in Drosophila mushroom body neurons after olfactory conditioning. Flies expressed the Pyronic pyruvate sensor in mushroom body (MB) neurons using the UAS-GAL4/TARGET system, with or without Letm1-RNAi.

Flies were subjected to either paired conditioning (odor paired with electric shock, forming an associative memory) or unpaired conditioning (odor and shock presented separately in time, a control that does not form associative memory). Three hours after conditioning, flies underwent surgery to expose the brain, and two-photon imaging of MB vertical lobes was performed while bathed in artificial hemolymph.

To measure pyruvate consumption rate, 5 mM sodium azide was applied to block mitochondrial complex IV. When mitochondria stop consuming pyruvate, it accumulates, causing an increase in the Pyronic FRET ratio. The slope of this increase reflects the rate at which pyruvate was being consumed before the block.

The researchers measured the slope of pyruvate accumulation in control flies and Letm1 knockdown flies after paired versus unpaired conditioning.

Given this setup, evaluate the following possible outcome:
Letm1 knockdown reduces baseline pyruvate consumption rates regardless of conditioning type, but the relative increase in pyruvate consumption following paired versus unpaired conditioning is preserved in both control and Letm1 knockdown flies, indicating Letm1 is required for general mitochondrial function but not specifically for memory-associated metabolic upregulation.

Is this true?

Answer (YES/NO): NO